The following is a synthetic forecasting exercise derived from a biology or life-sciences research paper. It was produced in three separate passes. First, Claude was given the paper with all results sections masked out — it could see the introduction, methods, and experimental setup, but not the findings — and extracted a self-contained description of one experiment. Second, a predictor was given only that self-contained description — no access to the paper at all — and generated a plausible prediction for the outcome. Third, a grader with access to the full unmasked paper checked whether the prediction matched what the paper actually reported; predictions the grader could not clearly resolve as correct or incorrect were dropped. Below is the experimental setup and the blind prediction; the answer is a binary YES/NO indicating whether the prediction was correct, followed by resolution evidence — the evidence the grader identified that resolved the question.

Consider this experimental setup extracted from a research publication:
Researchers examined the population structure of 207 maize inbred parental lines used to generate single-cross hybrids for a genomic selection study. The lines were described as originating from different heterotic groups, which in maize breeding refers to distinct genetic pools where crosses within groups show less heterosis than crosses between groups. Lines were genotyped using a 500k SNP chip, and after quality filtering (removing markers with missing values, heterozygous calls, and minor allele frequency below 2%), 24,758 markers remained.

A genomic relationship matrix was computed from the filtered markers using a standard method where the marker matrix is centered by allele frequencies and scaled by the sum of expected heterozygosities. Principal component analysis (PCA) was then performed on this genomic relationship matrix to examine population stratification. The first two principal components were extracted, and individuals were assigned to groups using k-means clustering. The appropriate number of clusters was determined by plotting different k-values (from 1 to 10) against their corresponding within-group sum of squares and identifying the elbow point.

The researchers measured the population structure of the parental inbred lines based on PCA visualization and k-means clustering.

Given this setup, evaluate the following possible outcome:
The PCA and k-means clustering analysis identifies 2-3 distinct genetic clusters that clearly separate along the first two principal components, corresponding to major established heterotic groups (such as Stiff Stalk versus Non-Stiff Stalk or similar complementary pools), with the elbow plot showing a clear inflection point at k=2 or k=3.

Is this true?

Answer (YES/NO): YES